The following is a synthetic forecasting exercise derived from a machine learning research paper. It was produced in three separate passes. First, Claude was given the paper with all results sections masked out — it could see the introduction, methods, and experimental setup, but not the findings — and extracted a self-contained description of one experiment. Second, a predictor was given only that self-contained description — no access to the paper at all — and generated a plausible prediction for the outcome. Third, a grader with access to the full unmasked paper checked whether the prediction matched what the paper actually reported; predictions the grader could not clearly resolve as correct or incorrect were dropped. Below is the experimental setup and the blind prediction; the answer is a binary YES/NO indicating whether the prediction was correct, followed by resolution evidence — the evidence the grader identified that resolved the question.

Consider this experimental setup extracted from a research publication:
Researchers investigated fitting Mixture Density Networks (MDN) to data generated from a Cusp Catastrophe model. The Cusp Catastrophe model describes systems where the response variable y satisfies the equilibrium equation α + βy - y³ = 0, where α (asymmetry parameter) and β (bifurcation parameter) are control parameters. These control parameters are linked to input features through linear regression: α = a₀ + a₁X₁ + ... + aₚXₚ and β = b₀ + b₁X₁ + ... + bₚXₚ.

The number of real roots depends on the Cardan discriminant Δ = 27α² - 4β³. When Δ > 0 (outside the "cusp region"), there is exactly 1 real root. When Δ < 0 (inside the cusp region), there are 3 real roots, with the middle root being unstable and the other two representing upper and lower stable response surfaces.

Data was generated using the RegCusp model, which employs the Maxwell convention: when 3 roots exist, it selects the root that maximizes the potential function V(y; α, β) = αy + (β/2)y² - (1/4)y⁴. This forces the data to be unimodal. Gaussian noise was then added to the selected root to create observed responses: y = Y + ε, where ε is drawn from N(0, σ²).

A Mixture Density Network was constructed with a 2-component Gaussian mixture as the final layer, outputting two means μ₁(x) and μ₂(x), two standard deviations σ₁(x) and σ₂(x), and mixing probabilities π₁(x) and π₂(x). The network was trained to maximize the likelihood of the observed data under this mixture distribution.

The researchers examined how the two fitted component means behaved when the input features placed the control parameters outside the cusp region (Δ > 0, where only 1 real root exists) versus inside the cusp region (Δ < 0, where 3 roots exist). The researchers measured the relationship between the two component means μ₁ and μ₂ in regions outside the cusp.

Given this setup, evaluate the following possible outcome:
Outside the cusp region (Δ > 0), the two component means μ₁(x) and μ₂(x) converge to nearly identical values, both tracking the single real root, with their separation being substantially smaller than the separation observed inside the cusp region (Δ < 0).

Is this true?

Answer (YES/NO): YES